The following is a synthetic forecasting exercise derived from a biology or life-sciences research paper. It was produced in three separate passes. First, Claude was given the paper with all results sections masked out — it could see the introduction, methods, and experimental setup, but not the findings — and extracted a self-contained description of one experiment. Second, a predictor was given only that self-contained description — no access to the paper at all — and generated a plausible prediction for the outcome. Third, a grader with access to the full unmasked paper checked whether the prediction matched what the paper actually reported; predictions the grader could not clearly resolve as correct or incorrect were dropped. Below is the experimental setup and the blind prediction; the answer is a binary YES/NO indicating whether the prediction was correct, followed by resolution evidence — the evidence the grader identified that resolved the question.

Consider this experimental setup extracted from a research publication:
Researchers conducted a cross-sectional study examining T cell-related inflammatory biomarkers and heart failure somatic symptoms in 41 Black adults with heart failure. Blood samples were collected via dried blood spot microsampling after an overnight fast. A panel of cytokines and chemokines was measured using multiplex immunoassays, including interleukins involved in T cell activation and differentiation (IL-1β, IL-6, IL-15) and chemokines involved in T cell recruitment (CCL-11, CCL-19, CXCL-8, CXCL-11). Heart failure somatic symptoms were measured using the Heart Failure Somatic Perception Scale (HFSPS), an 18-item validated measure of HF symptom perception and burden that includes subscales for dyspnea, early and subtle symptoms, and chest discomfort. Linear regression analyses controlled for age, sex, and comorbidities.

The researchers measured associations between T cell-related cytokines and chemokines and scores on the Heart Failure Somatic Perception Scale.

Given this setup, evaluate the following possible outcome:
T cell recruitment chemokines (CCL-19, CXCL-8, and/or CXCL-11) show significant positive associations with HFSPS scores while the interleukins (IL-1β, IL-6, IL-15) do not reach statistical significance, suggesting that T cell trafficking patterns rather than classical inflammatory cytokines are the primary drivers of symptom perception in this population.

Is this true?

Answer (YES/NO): NO